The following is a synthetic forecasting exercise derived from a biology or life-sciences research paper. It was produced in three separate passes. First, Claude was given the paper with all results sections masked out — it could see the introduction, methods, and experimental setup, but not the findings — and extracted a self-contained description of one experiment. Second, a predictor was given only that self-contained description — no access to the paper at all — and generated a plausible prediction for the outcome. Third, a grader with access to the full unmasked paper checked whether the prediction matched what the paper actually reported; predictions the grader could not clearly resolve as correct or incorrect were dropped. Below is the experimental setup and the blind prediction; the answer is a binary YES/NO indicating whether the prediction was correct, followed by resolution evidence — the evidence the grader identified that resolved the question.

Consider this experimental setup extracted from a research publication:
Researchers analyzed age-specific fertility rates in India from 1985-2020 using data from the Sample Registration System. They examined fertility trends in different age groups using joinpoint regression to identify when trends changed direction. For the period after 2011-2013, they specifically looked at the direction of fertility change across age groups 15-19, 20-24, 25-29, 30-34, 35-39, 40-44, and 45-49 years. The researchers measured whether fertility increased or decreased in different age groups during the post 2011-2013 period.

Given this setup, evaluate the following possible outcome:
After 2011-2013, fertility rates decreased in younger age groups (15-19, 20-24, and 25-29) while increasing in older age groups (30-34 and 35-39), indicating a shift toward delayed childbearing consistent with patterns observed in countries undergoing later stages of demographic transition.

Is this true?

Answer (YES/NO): NO